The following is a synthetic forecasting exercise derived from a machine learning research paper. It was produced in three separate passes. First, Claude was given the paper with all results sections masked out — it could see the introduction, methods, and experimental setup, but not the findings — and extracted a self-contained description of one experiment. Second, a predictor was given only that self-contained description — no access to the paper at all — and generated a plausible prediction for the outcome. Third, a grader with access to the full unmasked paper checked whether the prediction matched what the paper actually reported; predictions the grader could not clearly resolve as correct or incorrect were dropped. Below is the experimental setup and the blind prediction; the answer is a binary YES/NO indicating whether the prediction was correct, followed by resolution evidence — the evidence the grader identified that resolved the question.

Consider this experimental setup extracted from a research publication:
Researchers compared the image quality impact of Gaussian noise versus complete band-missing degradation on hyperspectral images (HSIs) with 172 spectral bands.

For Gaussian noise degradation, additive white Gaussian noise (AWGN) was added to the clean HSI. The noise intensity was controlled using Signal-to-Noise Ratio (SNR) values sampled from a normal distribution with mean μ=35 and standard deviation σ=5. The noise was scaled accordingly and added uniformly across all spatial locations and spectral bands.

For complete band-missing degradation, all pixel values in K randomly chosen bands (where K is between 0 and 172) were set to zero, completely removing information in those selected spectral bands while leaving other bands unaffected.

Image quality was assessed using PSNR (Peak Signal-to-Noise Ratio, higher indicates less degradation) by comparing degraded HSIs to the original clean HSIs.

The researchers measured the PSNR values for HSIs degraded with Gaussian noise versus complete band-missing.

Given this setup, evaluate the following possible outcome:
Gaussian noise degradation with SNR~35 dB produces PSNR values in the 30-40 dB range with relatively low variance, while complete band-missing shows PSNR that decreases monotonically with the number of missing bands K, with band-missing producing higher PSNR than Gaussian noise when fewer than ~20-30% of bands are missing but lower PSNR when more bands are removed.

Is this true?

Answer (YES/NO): NO